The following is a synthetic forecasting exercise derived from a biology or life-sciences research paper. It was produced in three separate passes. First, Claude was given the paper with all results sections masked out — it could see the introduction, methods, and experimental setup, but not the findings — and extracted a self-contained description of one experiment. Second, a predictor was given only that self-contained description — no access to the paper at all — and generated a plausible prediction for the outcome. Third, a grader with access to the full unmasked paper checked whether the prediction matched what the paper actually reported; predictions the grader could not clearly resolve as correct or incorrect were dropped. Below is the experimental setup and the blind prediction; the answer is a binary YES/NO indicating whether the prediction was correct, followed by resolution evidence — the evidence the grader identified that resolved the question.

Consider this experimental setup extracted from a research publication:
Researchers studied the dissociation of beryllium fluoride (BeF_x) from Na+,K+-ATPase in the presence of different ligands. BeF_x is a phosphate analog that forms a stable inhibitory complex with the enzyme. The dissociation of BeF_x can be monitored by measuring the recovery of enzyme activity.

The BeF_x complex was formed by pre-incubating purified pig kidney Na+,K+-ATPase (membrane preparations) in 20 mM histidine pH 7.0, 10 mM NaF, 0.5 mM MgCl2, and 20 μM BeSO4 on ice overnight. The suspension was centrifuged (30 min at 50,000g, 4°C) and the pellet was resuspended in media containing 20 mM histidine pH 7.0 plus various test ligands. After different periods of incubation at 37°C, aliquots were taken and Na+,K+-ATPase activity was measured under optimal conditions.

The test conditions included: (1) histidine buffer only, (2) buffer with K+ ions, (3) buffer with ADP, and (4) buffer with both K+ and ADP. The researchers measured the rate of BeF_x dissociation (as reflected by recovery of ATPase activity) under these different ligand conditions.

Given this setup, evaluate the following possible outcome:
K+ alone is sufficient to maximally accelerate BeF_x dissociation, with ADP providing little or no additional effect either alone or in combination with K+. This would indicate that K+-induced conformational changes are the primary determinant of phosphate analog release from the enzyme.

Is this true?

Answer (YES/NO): NO